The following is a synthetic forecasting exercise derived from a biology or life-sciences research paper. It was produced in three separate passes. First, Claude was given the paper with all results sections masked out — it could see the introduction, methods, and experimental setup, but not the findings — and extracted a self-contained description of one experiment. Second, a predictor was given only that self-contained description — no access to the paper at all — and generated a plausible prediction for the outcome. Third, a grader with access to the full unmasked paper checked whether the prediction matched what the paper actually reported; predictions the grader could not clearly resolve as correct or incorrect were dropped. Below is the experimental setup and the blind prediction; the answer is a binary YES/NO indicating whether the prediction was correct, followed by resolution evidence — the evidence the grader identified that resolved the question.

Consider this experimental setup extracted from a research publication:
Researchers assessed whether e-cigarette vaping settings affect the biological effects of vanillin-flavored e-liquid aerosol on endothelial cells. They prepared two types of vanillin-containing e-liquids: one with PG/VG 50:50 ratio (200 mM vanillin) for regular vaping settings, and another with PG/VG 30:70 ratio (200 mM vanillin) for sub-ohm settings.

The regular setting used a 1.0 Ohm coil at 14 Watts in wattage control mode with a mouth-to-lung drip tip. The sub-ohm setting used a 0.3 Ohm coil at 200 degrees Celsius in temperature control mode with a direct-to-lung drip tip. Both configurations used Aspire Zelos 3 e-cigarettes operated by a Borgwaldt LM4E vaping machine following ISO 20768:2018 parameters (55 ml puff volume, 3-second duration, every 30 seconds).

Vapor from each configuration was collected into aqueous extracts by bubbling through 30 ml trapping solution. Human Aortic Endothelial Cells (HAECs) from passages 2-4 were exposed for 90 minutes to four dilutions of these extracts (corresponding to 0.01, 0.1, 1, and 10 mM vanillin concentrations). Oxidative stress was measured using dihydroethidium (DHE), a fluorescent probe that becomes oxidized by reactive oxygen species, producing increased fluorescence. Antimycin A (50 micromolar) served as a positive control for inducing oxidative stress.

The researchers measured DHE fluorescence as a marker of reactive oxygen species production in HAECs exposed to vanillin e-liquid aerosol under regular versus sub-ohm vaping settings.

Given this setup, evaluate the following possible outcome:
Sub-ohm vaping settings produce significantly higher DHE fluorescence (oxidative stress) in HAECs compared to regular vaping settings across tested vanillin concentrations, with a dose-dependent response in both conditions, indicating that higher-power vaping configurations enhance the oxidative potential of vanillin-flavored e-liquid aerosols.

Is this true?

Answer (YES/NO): NO